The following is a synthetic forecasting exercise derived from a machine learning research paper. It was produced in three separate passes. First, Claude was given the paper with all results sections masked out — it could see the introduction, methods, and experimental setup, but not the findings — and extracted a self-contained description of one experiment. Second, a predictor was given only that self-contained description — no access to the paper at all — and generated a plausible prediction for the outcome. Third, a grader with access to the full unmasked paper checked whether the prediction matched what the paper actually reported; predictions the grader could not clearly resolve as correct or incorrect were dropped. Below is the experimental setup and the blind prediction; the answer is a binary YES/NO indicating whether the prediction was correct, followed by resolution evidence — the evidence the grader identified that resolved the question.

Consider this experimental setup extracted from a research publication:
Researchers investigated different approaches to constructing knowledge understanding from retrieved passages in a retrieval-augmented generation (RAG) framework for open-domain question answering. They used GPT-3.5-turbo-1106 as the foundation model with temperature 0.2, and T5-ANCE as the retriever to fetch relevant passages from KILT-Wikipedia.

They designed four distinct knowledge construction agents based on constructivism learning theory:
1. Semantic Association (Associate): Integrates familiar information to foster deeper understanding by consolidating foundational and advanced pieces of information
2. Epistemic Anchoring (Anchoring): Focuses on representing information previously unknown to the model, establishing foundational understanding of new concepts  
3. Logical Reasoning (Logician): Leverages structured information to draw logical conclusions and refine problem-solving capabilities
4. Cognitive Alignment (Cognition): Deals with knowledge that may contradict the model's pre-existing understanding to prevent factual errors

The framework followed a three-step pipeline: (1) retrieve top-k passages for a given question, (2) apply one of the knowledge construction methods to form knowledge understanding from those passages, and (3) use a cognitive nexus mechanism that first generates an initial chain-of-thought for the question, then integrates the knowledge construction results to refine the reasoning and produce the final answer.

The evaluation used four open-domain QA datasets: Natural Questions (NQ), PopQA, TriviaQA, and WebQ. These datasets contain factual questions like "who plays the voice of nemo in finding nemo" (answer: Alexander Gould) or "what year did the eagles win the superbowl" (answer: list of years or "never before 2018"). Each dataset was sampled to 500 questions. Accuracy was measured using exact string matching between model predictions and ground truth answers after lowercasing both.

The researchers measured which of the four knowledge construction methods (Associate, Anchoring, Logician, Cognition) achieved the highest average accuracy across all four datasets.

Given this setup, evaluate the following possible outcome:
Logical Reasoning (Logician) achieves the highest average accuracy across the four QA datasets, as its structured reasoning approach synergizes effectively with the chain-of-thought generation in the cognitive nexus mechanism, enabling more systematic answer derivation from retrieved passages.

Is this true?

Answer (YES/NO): NO